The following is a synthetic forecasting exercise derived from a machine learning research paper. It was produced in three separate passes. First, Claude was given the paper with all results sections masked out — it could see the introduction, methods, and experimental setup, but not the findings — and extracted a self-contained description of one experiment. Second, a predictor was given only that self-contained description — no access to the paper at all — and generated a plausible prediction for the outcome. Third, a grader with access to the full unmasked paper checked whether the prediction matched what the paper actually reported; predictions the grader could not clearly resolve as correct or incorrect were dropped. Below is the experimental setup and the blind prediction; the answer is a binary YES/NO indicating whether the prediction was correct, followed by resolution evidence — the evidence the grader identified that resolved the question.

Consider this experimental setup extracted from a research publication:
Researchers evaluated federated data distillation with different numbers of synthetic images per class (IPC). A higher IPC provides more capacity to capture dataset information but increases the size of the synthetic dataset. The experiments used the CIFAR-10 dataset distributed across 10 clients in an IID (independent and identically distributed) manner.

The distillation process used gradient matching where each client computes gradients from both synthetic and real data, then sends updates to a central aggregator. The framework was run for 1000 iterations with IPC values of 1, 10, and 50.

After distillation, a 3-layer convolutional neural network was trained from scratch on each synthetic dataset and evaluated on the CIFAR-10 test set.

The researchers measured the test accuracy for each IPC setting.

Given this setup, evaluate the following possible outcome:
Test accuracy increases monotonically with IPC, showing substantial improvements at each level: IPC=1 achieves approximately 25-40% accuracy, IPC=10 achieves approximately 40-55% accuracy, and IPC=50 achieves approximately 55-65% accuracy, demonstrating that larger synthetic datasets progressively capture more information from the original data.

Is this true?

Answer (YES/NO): NO